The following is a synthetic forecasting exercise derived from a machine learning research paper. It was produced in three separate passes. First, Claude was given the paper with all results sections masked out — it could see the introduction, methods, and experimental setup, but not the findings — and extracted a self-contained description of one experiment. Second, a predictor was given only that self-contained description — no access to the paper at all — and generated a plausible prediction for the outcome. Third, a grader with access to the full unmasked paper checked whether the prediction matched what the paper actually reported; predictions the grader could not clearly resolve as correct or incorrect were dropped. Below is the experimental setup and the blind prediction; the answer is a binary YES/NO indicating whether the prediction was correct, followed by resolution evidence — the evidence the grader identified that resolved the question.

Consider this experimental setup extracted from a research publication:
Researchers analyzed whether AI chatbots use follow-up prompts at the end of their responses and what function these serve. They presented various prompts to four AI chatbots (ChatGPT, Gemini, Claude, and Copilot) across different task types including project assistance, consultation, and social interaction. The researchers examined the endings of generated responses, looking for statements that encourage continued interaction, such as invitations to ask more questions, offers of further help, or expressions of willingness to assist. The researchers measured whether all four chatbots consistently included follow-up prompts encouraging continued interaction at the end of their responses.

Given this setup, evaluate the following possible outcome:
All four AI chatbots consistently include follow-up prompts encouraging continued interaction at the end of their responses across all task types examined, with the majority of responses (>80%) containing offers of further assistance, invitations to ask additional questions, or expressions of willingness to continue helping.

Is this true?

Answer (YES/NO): YES